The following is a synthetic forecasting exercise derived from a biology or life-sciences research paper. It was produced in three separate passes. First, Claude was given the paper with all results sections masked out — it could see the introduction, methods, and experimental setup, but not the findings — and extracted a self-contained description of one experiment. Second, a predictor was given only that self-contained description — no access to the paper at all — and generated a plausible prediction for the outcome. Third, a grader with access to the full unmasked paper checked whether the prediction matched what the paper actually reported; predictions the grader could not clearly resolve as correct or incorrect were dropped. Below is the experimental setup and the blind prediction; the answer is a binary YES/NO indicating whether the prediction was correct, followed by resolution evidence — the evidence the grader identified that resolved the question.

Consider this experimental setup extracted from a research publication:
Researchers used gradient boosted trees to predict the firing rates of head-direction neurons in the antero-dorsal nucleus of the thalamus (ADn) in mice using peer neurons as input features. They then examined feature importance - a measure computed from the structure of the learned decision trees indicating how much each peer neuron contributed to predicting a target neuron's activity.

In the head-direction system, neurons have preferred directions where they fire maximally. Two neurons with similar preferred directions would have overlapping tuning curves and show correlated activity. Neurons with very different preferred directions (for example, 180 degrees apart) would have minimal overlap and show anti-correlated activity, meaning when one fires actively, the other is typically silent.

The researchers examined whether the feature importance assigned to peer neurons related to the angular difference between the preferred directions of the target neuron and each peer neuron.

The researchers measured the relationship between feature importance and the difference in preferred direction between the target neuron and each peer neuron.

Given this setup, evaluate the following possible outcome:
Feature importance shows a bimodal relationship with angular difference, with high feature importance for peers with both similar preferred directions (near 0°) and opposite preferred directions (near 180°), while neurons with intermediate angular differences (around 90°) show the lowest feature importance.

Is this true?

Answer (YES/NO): NO